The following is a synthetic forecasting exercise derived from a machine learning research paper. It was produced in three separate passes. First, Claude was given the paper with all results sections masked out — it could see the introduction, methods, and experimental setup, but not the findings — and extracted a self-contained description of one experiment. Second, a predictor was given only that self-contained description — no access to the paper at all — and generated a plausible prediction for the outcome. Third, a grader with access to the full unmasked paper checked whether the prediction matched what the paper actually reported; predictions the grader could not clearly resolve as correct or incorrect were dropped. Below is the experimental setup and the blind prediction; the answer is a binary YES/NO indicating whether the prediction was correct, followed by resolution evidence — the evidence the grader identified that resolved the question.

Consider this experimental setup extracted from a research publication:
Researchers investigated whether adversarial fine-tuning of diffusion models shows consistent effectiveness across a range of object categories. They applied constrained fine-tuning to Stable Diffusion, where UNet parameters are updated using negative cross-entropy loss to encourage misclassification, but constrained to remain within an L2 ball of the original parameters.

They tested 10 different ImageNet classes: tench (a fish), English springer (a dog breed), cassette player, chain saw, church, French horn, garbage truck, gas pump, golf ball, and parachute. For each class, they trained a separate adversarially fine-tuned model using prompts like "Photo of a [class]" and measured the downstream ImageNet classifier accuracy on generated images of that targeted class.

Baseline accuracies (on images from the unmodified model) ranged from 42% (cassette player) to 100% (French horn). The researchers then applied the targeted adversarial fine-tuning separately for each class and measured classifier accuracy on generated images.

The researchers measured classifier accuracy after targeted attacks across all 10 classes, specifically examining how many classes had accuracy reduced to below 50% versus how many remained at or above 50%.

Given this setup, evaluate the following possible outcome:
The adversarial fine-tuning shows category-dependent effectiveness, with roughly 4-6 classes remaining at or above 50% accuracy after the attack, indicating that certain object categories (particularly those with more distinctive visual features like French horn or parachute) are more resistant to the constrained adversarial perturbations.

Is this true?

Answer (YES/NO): YES